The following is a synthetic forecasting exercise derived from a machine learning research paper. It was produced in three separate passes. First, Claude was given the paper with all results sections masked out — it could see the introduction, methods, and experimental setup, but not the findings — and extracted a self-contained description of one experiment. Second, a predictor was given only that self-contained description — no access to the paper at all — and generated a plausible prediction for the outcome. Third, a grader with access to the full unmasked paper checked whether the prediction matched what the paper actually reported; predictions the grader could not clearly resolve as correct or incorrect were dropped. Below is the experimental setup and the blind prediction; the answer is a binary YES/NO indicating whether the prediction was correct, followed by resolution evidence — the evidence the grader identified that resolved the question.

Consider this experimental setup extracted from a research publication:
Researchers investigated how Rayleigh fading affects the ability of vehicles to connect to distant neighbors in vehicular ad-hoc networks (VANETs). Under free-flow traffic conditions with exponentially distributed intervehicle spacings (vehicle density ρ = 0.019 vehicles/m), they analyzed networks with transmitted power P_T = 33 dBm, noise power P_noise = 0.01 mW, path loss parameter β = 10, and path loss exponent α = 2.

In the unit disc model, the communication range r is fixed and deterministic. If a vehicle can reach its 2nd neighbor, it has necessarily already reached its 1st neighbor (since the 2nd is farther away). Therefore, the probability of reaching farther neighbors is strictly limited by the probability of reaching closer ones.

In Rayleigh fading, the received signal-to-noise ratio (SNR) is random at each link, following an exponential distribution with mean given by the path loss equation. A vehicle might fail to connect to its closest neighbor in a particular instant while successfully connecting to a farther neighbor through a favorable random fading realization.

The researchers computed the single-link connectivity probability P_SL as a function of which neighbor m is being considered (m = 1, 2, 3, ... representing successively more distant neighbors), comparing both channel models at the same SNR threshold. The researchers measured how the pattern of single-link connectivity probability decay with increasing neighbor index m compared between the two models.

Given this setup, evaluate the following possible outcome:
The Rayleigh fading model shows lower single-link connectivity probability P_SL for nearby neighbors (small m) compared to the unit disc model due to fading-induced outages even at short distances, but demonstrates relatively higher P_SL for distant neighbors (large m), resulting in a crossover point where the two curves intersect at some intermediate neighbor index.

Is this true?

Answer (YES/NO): YES